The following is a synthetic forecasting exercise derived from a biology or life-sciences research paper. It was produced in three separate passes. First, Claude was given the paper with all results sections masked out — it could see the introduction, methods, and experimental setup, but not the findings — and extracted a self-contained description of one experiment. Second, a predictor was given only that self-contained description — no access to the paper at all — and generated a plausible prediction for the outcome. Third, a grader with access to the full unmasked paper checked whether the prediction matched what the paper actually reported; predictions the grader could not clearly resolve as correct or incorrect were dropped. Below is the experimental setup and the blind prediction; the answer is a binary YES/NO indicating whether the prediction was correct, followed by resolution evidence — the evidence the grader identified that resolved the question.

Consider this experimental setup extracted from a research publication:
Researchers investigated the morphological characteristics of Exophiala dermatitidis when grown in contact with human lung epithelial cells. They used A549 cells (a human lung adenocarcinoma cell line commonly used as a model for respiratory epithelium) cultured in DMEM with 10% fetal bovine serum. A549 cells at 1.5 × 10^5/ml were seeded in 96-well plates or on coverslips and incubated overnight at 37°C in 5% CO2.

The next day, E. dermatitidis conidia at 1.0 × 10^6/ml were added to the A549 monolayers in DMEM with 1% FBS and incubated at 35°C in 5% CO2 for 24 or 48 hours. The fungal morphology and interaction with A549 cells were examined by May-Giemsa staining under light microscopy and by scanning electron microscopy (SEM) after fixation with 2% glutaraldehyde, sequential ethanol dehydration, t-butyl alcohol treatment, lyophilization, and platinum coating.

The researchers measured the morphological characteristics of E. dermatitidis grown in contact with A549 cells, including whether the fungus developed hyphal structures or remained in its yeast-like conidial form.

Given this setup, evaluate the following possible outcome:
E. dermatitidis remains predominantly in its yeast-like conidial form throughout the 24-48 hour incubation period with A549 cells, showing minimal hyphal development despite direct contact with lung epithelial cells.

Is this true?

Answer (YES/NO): NO